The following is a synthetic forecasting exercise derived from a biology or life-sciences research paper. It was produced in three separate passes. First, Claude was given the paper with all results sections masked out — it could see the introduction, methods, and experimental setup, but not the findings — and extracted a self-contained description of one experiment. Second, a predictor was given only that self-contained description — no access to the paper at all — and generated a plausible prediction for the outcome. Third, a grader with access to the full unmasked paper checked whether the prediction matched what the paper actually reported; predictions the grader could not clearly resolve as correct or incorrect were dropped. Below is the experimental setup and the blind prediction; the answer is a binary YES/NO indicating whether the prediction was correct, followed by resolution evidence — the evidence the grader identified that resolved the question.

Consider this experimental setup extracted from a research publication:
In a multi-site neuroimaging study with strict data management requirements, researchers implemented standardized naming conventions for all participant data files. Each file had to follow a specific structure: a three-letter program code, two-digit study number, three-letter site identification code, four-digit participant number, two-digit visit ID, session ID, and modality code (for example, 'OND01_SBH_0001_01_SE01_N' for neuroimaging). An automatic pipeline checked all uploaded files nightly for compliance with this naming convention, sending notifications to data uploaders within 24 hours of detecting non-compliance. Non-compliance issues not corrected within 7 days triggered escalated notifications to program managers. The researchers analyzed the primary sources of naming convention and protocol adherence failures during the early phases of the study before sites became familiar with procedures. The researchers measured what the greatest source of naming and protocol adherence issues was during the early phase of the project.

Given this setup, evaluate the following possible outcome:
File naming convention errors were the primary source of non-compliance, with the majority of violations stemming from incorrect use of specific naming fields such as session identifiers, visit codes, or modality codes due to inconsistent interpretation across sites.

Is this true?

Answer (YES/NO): NO